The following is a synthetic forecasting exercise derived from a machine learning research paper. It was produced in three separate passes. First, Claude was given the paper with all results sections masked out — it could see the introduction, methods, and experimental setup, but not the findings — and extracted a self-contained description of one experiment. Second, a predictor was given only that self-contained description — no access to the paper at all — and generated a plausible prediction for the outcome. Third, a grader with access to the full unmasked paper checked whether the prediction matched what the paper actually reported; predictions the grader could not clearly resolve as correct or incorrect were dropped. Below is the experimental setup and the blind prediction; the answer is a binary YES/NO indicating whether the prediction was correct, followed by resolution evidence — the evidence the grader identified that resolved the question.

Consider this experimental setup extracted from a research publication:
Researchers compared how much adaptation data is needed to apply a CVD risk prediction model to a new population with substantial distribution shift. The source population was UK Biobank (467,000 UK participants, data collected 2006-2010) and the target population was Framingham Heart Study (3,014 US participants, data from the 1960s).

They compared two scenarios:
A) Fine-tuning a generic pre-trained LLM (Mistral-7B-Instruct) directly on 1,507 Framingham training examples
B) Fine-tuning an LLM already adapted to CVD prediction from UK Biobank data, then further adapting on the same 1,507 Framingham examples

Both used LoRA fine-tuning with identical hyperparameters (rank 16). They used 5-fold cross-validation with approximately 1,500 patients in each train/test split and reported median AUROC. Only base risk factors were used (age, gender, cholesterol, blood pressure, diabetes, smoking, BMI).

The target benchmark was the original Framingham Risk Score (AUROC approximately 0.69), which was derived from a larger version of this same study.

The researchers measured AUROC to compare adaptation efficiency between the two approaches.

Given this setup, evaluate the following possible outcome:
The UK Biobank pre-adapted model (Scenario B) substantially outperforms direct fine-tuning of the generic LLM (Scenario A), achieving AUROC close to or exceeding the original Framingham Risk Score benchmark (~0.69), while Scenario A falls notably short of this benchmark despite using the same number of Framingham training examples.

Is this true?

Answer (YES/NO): YES